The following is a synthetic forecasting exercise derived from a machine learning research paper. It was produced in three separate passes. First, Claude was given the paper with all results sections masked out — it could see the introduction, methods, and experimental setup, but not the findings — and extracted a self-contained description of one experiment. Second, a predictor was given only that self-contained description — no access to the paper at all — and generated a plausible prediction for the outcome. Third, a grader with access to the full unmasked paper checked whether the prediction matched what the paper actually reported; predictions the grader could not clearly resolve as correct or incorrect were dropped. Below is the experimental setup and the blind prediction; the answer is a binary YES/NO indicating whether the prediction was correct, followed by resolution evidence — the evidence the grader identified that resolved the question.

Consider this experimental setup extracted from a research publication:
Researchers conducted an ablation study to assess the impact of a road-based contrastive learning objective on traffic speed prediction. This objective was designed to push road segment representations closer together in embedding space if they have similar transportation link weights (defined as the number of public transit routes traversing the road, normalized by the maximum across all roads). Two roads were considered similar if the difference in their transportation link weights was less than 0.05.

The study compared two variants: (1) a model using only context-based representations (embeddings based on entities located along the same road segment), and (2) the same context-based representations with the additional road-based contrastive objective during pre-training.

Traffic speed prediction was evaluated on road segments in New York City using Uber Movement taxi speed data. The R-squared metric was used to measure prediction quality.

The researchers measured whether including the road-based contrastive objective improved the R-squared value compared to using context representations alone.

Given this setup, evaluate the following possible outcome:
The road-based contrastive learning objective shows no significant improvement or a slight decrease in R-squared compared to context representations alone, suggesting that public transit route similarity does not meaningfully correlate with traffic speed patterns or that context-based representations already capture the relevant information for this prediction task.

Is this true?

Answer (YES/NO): NO